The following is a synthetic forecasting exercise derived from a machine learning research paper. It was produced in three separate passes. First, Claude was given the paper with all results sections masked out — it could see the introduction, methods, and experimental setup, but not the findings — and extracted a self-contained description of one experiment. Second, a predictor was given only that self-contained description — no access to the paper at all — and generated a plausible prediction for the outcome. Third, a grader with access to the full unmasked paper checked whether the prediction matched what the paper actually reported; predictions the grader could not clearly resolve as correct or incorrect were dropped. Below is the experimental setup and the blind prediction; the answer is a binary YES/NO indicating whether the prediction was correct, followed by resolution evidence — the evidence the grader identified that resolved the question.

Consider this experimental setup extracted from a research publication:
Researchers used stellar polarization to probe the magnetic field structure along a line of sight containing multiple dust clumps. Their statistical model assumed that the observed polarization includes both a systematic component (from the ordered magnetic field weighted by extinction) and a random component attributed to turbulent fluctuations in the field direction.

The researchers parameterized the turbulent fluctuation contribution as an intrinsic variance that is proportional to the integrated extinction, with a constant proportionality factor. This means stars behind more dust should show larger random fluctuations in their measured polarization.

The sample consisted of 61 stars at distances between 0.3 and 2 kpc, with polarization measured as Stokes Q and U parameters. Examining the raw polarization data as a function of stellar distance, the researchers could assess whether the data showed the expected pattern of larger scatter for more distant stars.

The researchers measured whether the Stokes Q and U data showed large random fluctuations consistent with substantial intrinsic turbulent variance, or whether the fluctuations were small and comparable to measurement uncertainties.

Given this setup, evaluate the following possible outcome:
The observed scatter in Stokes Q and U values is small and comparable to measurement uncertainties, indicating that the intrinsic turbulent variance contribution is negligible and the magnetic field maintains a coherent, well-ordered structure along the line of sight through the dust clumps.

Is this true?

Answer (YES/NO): NO